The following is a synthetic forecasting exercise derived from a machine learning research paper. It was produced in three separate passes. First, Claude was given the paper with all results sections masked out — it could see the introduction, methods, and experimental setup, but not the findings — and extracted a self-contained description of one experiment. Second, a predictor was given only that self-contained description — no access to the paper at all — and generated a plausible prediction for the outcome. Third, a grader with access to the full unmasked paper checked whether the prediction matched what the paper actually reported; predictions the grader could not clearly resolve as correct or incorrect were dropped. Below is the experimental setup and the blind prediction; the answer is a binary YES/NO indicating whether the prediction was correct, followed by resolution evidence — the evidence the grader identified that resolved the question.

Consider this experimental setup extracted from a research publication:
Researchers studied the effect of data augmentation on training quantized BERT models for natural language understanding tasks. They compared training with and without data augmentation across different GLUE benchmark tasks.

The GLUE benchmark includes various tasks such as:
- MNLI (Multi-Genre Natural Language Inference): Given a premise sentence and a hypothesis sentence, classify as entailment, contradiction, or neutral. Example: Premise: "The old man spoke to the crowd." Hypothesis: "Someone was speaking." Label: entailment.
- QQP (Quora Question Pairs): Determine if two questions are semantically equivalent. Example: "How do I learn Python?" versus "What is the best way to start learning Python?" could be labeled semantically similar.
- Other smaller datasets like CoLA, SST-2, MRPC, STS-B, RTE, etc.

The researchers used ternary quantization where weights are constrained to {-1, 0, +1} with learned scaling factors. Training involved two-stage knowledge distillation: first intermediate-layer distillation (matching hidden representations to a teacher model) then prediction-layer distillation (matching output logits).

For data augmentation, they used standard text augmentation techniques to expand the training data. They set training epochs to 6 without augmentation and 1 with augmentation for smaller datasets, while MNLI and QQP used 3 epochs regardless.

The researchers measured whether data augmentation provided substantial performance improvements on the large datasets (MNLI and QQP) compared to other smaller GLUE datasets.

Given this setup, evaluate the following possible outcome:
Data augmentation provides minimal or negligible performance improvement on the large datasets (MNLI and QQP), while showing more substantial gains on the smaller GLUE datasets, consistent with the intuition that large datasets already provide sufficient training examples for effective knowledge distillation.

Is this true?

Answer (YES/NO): YES